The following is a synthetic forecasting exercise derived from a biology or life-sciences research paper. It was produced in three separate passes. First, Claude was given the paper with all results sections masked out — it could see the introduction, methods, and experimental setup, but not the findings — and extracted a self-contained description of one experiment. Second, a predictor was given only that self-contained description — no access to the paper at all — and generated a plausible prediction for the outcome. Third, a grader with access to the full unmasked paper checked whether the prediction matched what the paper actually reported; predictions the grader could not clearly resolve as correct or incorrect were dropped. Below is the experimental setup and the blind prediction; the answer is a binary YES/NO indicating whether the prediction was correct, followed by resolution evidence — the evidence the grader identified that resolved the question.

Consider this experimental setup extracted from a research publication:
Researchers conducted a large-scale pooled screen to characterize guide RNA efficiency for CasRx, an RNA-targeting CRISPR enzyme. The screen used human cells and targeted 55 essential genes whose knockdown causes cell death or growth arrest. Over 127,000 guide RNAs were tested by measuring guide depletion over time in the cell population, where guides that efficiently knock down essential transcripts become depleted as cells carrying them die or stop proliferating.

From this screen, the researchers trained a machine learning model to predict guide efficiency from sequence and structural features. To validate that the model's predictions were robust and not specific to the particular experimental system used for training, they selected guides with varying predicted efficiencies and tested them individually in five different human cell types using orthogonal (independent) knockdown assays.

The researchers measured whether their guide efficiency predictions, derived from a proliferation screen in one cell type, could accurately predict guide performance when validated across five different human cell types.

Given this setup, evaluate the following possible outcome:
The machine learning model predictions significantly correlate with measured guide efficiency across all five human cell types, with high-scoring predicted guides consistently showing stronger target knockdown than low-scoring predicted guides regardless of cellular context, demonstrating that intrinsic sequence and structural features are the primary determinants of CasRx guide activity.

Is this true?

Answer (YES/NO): YES